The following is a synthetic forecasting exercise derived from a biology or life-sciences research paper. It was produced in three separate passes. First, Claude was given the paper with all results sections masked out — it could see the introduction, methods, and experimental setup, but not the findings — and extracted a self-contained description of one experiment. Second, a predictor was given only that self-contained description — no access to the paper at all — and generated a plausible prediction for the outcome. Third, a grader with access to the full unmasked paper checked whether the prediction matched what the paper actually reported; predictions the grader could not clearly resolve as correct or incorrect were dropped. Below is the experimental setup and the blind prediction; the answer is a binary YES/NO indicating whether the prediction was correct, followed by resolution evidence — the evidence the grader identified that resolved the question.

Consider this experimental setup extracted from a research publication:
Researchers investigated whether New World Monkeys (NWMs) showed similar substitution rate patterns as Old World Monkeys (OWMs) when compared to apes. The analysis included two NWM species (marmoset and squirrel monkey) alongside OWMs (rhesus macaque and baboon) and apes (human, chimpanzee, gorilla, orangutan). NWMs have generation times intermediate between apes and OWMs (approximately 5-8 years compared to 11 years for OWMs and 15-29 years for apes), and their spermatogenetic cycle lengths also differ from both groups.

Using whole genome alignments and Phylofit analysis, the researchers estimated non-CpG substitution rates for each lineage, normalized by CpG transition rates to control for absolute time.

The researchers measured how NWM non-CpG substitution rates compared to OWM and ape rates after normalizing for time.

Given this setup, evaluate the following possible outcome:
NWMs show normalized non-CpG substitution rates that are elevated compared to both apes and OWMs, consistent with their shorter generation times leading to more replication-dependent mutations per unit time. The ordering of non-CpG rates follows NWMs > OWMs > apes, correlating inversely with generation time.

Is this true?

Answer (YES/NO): YES